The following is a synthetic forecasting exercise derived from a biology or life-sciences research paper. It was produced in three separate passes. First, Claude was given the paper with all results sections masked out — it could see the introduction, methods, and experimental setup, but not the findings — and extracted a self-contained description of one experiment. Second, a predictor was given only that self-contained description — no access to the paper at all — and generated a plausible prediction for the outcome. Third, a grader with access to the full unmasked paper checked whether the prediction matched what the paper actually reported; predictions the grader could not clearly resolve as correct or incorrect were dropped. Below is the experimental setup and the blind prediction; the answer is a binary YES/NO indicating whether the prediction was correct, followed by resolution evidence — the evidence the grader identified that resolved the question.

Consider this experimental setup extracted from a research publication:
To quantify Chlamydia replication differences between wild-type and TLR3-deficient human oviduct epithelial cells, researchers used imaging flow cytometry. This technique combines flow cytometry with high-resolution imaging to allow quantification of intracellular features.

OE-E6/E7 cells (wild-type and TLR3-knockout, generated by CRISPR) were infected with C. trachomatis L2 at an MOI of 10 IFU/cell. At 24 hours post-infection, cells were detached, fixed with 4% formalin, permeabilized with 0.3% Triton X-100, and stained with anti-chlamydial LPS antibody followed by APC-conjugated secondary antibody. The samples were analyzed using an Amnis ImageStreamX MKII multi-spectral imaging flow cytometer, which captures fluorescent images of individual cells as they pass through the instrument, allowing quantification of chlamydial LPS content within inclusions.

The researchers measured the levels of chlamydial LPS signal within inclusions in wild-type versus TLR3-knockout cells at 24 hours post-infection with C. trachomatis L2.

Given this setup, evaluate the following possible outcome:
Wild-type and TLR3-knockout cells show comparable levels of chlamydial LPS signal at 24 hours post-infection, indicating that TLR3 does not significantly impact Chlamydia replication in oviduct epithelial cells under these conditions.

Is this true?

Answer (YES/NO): NO